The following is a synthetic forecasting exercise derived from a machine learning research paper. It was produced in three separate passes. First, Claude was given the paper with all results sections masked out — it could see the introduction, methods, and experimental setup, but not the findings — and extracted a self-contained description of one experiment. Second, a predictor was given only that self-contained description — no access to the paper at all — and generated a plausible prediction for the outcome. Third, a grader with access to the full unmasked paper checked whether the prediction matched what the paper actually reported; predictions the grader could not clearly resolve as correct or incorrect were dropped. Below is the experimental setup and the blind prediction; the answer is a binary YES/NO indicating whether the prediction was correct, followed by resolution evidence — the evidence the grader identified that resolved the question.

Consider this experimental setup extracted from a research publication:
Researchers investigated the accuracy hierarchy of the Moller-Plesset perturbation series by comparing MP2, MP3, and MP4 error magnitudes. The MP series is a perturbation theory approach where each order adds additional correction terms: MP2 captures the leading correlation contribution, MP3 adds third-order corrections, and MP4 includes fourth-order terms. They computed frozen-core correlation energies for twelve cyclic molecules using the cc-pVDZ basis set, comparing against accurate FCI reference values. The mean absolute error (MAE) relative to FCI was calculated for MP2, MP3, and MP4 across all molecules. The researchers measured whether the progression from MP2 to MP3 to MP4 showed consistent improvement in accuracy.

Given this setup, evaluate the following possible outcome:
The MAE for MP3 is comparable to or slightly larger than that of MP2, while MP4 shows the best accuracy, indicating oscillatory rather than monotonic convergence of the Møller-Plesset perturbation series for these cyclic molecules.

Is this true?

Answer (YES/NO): NO